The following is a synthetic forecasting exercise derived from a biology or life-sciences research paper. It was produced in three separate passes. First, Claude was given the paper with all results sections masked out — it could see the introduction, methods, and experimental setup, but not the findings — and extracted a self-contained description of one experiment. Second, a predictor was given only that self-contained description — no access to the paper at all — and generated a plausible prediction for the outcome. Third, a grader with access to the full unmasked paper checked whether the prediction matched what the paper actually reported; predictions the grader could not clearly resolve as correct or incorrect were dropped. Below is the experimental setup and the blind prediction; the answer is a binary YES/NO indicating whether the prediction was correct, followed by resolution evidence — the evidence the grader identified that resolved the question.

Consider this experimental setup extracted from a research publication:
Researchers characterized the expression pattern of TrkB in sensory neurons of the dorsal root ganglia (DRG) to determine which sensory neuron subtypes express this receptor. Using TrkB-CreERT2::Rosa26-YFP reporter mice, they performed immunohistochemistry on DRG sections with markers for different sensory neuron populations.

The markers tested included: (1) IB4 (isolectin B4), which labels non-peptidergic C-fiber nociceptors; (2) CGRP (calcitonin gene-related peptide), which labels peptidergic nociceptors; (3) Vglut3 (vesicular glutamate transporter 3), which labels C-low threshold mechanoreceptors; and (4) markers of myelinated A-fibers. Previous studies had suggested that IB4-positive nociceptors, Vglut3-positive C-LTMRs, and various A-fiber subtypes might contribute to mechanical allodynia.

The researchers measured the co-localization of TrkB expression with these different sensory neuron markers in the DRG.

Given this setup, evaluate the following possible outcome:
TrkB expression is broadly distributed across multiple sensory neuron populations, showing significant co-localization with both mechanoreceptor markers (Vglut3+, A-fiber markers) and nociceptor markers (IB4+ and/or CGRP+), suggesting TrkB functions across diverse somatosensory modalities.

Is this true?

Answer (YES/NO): NO